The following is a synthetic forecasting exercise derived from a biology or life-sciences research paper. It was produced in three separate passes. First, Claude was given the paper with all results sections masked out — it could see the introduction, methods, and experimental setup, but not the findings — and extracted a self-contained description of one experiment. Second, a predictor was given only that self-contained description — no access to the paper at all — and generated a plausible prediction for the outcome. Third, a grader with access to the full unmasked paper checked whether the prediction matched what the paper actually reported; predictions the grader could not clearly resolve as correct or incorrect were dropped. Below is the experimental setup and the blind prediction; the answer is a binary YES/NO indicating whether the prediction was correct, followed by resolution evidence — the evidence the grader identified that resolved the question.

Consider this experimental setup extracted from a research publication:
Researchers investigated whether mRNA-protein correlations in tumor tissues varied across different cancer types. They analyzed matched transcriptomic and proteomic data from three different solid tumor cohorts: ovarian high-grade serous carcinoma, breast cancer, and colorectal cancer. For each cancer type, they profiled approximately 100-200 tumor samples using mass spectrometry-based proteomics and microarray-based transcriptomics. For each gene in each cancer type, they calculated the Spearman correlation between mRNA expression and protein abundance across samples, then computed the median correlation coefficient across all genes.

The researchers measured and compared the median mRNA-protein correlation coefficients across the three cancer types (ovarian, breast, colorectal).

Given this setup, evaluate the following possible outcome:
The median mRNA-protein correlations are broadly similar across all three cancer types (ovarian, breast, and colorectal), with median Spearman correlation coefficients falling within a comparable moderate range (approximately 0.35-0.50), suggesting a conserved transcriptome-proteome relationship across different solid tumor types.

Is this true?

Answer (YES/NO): YES